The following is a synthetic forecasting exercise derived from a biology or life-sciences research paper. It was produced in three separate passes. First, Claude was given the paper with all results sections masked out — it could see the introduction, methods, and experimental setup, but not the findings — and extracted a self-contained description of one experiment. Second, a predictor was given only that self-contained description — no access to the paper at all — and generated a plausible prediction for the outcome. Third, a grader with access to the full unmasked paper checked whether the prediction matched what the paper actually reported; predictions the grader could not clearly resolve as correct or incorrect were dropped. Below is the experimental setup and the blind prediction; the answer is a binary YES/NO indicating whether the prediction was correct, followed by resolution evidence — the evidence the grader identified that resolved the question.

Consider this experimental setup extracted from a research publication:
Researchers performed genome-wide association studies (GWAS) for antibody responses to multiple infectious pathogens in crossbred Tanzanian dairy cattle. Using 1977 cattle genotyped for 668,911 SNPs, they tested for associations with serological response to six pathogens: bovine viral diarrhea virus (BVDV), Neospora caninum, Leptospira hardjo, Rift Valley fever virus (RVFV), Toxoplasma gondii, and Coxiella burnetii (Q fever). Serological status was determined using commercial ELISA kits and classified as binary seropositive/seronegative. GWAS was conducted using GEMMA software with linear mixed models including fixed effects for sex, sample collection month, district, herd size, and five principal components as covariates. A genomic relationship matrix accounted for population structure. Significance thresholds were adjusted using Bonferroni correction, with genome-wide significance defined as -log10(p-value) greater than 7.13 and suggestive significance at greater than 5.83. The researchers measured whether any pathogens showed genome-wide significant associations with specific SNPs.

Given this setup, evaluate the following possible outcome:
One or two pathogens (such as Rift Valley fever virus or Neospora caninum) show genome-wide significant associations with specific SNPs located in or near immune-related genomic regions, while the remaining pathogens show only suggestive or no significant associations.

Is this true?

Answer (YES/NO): NO